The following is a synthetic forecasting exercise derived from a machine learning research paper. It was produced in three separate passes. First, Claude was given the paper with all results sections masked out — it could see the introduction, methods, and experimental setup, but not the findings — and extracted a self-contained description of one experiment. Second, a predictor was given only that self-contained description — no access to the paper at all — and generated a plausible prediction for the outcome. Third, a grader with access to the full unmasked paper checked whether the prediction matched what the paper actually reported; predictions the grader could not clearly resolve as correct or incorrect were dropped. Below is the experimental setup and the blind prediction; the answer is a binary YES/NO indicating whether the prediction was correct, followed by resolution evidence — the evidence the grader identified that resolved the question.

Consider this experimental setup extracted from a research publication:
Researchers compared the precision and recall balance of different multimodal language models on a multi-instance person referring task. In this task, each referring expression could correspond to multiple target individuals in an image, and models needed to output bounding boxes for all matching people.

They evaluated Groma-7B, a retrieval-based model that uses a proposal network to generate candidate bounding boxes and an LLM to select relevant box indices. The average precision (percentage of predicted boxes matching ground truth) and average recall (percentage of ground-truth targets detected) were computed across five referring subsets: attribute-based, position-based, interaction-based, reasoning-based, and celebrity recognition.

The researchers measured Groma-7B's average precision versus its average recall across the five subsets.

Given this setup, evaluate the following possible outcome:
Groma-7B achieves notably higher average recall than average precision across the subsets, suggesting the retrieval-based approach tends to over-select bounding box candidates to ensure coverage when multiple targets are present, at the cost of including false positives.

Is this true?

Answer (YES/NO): YES